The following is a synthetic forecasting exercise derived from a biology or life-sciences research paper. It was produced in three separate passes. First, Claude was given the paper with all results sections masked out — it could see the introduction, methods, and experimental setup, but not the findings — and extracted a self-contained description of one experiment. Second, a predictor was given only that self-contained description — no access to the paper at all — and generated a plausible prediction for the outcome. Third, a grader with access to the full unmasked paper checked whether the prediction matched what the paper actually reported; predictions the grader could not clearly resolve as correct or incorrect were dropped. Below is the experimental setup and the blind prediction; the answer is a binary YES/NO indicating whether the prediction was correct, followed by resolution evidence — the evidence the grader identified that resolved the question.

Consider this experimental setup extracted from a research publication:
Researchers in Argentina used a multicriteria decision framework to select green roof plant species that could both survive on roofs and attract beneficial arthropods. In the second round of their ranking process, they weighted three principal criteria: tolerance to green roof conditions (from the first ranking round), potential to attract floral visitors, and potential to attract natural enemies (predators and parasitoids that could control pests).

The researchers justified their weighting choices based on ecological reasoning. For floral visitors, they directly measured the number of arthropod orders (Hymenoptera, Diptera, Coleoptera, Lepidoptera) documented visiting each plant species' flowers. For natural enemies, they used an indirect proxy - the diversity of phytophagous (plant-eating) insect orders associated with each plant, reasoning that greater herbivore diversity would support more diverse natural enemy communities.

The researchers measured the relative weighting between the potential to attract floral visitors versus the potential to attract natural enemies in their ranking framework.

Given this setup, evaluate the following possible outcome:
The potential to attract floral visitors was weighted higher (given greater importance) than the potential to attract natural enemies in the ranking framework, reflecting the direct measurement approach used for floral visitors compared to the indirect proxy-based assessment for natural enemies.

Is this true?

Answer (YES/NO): YES